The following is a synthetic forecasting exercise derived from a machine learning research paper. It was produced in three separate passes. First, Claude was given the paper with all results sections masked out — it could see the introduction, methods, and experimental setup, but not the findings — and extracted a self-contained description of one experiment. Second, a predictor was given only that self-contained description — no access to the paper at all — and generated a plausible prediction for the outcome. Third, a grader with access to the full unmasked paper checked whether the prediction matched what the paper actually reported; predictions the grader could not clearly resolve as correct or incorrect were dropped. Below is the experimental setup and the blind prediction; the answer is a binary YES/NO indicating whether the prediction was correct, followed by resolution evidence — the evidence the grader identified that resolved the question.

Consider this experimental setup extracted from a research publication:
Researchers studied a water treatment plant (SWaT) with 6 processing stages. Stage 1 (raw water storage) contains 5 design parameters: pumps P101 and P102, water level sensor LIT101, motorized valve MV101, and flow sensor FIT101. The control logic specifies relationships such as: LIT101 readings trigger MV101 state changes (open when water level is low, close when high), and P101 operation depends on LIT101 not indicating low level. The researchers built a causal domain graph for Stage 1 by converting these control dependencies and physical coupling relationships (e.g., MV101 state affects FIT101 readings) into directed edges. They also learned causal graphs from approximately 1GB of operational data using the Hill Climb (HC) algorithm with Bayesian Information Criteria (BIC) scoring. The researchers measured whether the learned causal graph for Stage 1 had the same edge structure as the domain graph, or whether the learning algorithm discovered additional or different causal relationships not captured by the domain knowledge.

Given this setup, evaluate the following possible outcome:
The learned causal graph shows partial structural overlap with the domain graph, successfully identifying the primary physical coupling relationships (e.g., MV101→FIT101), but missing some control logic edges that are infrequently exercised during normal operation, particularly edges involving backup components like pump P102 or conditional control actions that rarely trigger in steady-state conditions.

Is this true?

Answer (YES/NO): YES